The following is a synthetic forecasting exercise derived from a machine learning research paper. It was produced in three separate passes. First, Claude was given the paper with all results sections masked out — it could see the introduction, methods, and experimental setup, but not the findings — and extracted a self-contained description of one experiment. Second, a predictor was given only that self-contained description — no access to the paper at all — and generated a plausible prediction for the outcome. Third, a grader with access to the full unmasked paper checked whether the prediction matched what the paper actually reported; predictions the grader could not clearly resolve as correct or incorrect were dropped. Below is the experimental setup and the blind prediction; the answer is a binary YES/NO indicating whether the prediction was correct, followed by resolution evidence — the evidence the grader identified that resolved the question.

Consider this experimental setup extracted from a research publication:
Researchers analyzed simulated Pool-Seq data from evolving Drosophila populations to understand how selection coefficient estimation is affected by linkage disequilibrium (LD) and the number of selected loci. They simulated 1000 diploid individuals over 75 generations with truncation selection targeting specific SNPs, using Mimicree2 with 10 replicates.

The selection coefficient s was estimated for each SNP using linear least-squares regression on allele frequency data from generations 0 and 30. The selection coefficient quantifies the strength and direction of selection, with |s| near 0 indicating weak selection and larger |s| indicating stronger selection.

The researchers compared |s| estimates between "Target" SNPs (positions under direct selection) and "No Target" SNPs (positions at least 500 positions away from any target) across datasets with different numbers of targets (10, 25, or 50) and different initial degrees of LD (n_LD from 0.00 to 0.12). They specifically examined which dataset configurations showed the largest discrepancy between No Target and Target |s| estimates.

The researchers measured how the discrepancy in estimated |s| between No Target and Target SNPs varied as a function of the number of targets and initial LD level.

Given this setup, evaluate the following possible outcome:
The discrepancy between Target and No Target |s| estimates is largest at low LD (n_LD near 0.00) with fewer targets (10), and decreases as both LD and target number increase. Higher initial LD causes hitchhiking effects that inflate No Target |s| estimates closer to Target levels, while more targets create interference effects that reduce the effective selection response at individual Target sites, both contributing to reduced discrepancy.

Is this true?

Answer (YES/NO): NO